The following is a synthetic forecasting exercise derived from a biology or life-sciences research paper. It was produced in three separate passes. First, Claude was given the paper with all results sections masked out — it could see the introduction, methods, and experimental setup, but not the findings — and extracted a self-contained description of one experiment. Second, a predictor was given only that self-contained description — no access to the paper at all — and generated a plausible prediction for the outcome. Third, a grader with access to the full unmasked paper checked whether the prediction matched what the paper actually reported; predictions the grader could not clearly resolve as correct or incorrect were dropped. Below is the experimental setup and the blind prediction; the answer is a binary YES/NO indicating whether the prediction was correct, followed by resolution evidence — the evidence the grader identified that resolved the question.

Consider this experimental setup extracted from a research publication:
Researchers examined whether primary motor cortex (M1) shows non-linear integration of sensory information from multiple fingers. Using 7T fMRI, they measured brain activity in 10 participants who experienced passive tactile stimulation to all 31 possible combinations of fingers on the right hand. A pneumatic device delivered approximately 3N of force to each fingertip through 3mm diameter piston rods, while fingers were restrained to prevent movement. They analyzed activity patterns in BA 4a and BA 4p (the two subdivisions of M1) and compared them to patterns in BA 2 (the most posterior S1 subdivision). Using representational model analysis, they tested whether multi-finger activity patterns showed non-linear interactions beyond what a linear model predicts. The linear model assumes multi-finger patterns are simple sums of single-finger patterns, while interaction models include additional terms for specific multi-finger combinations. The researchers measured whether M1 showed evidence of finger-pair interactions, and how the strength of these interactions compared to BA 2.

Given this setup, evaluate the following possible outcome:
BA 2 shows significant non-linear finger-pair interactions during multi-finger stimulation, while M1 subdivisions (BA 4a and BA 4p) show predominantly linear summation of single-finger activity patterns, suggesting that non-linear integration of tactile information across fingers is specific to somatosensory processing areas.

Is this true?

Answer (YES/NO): NO